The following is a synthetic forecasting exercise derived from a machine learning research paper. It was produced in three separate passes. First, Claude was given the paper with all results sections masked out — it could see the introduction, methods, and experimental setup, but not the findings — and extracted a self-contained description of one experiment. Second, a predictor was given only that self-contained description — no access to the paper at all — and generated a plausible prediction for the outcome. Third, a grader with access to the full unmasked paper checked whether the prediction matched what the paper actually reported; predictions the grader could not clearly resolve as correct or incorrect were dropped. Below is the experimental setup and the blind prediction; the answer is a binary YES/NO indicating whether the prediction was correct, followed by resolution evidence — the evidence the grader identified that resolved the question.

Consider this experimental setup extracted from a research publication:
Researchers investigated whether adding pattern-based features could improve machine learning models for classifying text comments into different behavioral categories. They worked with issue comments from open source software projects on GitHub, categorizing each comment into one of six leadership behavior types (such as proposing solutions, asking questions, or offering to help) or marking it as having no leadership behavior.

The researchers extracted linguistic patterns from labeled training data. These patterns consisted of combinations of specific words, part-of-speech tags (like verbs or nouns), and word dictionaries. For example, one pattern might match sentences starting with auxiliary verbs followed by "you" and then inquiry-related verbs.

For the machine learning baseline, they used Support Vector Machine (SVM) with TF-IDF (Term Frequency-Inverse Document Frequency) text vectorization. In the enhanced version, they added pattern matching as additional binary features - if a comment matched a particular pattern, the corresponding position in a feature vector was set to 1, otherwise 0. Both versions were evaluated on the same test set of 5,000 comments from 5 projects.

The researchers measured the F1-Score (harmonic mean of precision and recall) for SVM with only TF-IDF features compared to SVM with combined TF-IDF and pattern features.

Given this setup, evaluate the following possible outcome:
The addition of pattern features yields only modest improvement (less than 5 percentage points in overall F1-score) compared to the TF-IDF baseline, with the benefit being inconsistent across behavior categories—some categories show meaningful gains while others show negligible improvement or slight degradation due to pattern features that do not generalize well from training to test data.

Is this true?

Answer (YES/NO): NO